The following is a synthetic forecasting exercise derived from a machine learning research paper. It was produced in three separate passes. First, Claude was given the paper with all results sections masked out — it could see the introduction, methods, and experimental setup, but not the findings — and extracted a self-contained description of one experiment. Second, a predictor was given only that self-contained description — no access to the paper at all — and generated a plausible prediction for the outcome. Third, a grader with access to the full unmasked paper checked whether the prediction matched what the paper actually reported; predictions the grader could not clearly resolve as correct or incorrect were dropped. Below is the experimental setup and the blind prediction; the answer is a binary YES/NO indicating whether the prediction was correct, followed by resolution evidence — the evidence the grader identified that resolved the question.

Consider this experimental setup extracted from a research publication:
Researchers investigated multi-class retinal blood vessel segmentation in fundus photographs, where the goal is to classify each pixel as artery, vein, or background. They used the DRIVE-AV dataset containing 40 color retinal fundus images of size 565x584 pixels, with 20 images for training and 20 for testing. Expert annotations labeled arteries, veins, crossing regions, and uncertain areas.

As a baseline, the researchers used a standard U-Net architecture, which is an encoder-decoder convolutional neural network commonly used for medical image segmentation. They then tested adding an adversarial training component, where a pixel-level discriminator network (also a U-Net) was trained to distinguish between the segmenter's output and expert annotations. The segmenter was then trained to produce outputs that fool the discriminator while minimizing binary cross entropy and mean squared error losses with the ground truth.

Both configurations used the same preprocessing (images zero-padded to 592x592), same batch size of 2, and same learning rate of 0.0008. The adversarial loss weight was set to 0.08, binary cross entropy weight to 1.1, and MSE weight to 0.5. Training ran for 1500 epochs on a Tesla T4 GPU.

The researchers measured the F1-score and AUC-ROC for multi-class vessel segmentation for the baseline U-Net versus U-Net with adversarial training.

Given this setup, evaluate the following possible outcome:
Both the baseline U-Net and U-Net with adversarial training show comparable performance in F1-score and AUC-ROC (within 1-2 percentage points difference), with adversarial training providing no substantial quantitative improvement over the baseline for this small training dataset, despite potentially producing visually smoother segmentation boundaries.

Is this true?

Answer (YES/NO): NO